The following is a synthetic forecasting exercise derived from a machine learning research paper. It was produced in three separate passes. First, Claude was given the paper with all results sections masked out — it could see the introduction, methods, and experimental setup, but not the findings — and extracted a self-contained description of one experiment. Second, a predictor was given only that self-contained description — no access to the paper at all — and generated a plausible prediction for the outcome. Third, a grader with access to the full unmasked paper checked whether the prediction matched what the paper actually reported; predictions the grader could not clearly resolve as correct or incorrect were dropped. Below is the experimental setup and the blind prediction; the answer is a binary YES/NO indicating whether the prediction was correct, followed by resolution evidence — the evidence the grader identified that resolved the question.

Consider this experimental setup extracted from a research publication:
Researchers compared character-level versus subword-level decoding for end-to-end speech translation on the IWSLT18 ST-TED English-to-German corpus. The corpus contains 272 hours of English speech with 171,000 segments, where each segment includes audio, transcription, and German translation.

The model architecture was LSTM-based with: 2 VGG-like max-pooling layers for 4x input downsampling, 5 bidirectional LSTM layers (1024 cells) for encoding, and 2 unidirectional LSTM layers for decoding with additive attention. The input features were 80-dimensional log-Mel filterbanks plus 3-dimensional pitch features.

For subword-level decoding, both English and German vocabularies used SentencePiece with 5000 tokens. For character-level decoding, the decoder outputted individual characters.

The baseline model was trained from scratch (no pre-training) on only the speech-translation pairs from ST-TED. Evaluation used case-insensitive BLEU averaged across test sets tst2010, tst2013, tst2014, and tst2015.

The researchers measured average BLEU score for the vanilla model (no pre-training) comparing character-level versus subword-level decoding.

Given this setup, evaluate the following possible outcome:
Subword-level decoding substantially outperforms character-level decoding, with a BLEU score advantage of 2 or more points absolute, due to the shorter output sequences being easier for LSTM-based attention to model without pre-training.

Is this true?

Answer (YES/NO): NO